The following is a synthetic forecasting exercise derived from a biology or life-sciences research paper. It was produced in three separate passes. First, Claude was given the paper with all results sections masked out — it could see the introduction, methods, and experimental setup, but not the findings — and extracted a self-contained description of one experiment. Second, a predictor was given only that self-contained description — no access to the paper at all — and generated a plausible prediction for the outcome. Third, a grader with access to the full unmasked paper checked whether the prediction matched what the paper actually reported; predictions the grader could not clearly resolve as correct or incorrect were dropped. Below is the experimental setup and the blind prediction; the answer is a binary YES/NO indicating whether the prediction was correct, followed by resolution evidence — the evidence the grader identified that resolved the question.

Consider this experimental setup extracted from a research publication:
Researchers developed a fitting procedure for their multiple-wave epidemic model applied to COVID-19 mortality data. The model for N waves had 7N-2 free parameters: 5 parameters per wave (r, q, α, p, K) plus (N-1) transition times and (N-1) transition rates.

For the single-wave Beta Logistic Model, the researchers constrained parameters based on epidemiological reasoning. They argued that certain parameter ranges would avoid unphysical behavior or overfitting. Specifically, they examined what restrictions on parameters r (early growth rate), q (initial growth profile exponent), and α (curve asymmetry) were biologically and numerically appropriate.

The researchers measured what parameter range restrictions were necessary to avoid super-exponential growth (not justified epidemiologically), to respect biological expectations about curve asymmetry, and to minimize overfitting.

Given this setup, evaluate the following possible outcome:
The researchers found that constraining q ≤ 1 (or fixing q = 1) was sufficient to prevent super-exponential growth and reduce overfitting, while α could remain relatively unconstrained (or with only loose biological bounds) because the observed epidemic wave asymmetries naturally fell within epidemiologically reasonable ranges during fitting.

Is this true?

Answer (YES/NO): NO